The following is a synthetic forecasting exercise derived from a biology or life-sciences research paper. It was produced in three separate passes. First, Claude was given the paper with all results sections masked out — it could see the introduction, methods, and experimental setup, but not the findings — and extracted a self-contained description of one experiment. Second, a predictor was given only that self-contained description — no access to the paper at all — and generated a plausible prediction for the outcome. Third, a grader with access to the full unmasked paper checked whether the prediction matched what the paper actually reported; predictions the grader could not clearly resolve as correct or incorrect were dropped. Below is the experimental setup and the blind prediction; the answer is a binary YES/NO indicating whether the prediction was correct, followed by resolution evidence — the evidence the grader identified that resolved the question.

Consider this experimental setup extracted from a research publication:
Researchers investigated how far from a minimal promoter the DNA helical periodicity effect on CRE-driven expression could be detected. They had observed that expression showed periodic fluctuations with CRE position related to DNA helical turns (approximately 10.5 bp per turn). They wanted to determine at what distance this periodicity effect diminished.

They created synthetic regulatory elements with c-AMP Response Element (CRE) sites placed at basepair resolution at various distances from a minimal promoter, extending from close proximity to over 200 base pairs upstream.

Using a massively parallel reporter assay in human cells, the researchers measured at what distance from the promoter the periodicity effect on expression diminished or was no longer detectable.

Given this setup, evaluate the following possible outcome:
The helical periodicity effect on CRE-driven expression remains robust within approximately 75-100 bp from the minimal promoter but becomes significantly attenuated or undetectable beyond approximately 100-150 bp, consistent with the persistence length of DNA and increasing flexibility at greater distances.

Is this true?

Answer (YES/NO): NO